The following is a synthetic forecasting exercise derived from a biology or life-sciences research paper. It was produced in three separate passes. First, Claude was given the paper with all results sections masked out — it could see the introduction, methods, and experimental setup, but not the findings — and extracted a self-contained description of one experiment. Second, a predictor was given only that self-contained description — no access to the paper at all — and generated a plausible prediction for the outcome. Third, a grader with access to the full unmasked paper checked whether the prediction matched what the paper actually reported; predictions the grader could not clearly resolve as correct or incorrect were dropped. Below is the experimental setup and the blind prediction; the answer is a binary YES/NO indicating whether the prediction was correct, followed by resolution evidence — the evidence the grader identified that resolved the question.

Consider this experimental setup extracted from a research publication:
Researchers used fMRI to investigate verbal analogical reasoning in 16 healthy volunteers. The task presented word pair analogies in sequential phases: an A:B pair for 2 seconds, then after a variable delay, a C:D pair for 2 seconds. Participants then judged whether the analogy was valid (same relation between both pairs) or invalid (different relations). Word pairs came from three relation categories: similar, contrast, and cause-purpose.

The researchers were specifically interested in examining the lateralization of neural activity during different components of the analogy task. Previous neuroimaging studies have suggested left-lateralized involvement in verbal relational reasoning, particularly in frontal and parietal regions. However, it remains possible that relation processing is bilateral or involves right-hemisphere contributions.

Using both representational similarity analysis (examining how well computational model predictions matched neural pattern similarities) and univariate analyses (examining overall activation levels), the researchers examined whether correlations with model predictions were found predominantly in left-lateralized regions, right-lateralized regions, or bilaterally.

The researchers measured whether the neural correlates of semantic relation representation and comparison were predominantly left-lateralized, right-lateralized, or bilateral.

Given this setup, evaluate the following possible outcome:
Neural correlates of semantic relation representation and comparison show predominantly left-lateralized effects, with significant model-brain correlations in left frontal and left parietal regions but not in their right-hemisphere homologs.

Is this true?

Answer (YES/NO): NO